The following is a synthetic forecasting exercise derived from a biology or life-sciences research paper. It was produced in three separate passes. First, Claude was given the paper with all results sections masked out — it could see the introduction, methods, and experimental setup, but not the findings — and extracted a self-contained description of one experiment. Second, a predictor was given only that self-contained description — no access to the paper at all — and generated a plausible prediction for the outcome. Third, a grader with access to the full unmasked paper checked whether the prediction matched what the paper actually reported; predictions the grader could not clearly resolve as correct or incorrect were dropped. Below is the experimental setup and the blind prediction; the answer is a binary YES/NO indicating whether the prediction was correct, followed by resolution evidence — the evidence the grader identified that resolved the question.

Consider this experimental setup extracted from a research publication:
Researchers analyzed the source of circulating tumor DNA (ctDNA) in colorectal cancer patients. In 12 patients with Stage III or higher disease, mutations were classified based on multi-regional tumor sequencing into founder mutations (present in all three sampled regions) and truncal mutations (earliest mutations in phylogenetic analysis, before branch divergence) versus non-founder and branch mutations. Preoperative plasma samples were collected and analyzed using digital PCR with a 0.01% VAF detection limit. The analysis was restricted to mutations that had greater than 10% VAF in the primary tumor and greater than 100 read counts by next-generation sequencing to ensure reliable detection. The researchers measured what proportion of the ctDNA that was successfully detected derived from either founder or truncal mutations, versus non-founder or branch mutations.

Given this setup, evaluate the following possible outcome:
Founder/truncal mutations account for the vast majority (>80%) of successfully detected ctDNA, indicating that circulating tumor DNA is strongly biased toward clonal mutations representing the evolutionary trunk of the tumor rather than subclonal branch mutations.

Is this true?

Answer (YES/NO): NO